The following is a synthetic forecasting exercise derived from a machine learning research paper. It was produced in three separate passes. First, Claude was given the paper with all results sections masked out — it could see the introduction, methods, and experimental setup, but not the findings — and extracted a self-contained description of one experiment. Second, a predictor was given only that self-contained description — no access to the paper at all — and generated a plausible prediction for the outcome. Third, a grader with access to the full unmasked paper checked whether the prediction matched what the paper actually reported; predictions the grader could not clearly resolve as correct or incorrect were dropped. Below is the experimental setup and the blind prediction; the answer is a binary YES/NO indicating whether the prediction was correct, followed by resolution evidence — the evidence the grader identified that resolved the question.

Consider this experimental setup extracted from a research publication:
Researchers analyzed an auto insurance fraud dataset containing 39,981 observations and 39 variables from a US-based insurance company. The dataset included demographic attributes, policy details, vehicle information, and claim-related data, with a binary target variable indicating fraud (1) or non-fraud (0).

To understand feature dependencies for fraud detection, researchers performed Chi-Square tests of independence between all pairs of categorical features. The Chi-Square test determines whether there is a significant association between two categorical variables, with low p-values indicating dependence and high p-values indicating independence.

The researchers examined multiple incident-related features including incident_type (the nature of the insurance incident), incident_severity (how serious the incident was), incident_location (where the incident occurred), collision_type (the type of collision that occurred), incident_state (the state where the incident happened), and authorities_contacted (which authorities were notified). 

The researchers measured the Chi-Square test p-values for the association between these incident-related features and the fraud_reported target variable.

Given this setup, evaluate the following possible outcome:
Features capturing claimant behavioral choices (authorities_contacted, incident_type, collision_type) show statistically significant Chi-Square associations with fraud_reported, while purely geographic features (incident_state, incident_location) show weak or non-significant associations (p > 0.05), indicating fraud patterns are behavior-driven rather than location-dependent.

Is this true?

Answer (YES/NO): NO